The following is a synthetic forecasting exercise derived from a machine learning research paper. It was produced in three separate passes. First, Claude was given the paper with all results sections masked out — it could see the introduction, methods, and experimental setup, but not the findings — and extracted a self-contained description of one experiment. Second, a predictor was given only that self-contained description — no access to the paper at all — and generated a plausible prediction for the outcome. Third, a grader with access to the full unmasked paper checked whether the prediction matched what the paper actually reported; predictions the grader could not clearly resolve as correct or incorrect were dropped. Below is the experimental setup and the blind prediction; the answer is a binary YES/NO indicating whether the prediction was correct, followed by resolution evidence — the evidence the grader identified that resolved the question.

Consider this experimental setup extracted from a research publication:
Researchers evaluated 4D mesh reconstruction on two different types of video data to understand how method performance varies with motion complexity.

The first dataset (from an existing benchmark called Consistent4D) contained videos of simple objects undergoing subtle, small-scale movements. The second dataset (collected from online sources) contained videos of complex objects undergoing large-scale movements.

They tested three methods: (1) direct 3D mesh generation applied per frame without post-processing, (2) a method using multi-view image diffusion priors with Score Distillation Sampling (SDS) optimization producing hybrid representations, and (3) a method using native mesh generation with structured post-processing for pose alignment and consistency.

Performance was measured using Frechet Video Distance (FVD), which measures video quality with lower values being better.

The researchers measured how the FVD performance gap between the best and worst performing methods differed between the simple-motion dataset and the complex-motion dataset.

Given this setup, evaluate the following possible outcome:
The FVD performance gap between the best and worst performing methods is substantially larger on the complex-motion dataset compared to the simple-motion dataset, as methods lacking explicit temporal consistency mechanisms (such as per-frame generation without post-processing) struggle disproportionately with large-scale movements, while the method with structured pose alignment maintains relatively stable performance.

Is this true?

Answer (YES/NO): NO